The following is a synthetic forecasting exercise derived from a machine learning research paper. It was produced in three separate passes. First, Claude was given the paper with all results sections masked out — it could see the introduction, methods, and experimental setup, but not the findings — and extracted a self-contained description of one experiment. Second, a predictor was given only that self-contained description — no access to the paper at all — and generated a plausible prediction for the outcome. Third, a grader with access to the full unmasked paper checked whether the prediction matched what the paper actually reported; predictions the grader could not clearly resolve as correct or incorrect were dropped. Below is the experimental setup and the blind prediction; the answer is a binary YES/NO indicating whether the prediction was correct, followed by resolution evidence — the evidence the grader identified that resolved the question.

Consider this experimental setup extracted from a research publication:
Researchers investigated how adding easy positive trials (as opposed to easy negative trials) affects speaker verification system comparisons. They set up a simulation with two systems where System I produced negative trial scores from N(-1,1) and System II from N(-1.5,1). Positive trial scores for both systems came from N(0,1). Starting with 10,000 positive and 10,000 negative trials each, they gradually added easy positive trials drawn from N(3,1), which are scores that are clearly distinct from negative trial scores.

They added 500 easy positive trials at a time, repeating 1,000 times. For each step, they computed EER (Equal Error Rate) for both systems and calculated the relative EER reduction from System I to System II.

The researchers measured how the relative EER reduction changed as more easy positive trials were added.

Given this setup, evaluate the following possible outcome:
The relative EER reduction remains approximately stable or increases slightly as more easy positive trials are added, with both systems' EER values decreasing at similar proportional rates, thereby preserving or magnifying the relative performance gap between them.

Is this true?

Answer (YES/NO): NO